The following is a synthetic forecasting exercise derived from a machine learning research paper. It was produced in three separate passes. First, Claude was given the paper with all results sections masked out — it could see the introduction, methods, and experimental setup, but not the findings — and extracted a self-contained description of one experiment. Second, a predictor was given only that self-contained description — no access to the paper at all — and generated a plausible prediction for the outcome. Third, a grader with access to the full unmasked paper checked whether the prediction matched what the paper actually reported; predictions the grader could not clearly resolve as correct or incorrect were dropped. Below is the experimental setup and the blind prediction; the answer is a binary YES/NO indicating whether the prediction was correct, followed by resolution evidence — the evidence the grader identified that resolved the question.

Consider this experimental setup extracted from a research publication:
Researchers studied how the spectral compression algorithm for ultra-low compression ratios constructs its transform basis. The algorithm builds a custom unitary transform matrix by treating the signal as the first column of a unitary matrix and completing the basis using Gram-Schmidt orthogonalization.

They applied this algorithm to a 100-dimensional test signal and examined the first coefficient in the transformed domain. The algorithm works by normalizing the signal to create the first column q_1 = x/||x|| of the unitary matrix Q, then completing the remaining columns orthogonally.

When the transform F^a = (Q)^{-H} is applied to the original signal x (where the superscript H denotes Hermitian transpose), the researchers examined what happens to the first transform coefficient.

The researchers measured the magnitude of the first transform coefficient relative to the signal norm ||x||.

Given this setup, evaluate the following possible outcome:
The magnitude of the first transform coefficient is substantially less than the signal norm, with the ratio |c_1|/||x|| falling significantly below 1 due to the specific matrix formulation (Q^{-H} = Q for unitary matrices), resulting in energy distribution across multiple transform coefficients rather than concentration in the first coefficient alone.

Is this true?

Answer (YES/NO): NO